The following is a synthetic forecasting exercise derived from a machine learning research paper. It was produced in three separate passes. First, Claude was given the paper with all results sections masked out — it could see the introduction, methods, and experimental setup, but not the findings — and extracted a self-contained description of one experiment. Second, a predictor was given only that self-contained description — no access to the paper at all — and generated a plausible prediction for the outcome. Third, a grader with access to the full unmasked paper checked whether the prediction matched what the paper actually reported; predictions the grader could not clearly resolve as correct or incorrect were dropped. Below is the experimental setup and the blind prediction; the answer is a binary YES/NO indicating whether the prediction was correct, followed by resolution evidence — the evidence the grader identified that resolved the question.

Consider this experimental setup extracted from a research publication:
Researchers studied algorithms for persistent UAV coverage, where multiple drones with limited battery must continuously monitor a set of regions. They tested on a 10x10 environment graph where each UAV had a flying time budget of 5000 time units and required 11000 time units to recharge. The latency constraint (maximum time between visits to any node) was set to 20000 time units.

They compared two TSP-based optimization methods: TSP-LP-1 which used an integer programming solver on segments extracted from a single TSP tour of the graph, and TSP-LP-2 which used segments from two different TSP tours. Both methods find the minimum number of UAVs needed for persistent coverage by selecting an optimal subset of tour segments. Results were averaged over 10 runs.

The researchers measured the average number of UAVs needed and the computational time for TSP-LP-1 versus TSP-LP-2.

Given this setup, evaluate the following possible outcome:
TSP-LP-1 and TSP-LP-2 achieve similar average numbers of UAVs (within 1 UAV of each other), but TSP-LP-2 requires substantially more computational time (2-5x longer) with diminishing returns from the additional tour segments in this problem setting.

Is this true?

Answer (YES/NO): YES